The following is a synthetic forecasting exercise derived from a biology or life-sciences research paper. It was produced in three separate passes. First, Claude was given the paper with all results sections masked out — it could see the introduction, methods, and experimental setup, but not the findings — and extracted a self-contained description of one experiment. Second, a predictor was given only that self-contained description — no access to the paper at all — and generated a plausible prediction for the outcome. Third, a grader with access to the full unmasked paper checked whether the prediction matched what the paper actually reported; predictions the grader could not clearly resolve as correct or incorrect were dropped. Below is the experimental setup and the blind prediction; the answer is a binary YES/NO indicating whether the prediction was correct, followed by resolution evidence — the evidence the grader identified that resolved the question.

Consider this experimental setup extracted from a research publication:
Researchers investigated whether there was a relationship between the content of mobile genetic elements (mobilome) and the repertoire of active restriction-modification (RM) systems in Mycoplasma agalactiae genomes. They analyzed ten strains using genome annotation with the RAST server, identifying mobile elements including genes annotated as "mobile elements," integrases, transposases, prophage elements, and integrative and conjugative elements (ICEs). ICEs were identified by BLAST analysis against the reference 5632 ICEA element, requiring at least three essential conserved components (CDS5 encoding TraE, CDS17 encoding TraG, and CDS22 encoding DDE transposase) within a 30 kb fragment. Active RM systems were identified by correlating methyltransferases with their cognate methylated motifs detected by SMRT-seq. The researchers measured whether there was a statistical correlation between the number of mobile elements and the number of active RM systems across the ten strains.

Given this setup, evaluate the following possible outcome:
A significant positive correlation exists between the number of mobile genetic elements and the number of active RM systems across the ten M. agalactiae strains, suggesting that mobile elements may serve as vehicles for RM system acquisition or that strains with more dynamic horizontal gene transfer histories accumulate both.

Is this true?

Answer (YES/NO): YES